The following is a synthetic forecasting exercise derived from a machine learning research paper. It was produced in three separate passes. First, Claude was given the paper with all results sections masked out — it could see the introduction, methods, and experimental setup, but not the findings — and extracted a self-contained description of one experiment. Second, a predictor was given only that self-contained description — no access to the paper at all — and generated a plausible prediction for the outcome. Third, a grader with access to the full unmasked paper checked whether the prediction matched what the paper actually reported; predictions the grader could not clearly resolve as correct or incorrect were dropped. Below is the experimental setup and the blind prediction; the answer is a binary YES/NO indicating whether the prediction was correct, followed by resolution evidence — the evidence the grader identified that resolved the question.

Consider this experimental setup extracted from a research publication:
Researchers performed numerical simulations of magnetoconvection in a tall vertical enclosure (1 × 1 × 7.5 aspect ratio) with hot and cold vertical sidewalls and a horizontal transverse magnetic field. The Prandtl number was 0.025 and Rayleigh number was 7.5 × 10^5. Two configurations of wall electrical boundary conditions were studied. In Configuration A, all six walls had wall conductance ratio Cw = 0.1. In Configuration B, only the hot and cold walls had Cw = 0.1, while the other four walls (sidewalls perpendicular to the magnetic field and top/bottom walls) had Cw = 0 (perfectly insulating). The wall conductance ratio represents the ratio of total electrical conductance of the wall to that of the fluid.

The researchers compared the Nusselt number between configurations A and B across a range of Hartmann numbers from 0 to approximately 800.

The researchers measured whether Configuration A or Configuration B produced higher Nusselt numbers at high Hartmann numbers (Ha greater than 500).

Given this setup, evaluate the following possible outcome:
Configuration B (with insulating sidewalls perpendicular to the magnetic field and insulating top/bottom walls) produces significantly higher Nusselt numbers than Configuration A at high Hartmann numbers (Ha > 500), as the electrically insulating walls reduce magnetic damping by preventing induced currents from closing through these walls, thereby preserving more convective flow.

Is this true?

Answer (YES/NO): YES